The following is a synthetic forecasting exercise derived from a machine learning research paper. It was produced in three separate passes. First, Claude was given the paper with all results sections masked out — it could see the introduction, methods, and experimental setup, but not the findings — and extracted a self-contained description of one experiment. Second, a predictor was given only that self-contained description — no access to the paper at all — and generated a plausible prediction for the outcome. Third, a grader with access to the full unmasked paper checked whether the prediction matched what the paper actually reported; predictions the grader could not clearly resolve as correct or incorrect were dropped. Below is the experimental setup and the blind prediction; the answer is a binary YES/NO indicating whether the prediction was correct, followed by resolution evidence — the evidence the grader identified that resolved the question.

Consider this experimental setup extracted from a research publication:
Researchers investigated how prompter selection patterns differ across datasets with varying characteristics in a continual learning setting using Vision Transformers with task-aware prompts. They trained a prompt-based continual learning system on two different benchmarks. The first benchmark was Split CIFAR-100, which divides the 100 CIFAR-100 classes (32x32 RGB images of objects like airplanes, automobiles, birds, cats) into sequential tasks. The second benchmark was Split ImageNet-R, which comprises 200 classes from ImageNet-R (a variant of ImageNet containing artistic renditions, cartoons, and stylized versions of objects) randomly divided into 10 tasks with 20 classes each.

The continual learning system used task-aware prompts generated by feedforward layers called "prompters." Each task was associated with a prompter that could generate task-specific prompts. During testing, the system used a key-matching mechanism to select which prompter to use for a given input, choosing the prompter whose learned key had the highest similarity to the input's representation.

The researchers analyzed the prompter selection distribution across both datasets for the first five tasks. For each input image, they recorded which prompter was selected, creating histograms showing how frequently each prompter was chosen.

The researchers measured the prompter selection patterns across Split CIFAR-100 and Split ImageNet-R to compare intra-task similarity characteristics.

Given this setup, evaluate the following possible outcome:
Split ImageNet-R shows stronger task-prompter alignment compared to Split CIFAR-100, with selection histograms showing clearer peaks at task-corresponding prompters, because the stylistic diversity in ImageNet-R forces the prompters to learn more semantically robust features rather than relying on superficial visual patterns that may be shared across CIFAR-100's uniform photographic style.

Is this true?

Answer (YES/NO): NO